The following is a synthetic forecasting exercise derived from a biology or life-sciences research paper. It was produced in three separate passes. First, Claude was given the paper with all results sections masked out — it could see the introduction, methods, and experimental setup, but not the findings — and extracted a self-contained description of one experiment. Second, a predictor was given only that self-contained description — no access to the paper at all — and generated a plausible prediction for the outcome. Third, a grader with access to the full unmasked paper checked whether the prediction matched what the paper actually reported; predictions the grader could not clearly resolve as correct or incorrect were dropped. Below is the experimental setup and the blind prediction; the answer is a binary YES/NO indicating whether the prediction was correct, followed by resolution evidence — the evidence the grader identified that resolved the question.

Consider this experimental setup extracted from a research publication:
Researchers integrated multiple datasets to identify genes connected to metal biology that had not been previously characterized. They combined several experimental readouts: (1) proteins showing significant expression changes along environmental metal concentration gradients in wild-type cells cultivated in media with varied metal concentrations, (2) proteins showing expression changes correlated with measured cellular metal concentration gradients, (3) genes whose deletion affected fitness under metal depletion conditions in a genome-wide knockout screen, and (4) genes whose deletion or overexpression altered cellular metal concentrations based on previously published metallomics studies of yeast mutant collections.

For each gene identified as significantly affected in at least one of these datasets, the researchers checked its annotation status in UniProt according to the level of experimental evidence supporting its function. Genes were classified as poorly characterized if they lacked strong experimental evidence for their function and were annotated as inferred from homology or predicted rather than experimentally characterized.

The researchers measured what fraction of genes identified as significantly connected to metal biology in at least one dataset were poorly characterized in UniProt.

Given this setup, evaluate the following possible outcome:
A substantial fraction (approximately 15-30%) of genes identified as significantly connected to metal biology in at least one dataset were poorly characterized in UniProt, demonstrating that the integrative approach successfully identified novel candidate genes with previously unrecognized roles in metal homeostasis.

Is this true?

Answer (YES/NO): NO